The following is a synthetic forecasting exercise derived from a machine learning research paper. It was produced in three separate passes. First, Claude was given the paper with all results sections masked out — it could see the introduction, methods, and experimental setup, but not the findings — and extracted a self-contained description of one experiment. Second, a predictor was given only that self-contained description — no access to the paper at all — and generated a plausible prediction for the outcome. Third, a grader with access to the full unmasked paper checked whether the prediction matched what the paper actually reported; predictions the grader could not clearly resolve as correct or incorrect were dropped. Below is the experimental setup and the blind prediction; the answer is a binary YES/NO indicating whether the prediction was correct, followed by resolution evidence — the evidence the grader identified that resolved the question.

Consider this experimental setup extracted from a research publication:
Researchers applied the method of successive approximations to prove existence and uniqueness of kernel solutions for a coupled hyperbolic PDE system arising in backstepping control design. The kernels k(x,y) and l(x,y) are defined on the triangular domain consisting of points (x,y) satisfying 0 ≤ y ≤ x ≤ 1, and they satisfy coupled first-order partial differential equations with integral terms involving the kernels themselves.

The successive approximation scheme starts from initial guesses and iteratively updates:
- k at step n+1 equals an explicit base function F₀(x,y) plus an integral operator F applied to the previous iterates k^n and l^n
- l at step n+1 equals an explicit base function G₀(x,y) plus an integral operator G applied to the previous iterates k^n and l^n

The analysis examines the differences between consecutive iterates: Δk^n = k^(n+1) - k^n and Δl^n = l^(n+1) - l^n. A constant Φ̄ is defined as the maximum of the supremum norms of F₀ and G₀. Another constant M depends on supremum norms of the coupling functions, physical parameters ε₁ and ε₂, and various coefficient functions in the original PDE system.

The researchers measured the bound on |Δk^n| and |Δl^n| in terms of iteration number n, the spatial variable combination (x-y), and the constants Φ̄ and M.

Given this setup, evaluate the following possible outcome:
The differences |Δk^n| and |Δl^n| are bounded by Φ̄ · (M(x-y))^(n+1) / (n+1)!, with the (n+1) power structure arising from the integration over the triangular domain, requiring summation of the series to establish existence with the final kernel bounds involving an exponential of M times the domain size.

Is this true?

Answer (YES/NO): NO